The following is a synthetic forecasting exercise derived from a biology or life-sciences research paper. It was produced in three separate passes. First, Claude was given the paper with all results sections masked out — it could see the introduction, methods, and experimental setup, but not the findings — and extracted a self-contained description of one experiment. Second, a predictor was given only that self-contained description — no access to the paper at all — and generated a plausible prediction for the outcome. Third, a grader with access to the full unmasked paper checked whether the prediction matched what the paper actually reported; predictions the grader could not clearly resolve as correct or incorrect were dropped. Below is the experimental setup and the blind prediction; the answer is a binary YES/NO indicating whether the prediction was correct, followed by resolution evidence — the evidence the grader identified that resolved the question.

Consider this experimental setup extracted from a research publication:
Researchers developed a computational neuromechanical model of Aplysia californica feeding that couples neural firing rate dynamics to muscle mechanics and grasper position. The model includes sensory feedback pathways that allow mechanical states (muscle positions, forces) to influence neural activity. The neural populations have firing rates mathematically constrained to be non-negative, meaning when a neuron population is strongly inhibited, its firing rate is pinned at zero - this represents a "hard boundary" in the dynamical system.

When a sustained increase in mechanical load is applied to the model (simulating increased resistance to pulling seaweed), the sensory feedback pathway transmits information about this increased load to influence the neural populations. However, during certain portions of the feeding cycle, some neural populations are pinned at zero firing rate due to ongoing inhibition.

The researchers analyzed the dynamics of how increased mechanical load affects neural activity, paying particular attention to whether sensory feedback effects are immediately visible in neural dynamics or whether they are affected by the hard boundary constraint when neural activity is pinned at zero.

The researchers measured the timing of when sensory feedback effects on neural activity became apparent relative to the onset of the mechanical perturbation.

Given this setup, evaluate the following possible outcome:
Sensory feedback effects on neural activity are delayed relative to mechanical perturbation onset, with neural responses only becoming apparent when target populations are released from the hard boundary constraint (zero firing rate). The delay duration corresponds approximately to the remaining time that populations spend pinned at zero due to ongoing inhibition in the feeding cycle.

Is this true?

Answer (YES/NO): YES